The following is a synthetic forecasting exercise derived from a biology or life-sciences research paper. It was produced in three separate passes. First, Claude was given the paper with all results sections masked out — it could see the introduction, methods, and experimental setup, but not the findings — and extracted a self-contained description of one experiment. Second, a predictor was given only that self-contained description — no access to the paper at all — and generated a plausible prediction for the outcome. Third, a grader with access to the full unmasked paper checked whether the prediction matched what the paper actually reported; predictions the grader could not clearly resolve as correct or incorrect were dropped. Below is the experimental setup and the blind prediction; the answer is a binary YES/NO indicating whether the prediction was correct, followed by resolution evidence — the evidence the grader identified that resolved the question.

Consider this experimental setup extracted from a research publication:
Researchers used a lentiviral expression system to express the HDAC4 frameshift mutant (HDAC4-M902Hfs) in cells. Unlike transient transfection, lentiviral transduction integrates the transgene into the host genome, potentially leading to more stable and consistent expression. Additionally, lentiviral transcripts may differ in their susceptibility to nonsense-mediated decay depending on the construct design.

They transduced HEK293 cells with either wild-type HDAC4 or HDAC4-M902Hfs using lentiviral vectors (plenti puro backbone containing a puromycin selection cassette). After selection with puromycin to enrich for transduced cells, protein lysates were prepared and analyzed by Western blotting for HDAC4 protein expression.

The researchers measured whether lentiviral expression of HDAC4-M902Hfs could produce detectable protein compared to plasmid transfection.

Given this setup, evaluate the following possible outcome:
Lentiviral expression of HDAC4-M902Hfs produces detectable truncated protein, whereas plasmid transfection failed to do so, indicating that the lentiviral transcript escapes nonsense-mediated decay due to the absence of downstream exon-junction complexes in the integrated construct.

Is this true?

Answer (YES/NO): NO